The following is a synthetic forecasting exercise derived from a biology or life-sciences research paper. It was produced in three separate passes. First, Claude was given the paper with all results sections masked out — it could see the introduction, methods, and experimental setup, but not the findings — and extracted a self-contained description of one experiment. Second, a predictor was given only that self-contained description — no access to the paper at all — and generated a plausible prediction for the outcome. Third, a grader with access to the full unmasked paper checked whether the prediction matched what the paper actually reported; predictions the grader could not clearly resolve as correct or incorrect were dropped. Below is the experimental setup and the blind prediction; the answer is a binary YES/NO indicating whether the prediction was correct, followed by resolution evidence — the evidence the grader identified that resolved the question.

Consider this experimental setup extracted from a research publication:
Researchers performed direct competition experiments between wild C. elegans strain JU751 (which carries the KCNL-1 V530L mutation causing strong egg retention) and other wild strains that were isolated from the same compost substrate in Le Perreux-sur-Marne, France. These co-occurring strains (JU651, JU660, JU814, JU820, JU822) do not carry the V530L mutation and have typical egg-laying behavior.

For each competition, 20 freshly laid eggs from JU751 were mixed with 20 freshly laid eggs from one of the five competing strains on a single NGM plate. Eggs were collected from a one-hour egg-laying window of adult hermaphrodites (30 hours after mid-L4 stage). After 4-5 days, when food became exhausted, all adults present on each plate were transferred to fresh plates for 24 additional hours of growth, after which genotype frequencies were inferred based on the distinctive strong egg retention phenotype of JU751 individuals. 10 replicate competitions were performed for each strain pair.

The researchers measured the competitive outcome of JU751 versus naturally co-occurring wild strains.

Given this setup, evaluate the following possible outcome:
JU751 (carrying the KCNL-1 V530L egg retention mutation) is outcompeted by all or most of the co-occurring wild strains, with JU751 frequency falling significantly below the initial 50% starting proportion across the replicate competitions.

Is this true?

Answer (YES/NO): NO